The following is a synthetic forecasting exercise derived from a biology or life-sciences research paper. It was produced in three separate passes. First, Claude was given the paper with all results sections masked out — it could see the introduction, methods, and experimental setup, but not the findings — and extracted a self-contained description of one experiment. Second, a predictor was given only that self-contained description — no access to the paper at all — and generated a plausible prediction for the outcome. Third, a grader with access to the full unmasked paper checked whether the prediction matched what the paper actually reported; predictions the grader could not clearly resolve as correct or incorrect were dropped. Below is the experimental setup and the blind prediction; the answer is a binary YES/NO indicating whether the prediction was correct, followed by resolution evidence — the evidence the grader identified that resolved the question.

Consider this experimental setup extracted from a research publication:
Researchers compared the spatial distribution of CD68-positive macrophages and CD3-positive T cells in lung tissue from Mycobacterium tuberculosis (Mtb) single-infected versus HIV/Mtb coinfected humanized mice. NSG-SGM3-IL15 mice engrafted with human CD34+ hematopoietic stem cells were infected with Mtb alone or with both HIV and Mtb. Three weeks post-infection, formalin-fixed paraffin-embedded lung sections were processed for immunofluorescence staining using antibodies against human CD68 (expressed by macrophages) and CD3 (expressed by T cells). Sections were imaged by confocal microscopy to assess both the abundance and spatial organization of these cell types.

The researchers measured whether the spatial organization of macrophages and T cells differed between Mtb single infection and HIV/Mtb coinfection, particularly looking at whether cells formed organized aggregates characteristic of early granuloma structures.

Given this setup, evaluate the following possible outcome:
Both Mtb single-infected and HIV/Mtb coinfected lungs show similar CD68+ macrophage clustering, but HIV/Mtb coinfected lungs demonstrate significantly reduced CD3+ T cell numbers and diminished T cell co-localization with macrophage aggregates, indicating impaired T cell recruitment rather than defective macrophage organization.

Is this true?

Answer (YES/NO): NO